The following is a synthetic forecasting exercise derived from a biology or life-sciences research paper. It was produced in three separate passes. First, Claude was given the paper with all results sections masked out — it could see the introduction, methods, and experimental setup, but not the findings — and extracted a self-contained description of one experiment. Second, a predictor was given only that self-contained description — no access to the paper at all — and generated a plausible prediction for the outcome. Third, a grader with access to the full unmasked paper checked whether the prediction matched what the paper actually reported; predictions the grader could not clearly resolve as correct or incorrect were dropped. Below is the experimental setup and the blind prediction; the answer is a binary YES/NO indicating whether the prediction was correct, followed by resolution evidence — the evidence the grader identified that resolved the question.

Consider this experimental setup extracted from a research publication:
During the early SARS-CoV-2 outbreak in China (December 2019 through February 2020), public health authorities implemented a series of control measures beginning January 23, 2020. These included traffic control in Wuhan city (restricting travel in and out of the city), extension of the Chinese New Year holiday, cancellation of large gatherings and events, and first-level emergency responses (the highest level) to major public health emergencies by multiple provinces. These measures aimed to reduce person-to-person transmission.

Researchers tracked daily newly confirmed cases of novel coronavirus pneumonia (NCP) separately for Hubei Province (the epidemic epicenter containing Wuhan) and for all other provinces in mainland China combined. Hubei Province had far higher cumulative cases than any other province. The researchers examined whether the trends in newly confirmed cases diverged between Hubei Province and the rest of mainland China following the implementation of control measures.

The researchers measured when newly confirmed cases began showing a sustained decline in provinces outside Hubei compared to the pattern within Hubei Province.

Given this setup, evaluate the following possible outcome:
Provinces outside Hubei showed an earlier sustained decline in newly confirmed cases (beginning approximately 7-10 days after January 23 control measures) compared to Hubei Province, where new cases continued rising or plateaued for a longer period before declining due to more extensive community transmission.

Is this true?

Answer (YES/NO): NO